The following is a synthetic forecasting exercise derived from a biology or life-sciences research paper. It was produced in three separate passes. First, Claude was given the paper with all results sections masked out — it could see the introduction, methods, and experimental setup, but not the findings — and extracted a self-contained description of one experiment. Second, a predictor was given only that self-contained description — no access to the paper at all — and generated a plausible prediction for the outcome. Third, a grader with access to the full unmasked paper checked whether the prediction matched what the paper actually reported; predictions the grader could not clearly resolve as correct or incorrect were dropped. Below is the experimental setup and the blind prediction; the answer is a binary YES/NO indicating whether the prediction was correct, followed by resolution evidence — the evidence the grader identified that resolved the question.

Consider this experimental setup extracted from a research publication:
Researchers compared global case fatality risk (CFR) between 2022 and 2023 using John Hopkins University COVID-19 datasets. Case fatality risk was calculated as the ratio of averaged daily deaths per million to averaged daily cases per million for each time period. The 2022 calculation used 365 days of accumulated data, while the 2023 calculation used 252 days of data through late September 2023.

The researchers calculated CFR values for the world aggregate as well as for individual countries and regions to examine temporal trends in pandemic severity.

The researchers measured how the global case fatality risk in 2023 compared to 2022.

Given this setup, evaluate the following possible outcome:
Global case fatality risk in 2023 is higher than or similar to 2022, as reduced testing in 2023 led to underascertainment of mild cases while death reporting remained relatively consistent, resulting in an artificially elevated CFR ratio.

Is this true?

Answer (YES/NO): YES